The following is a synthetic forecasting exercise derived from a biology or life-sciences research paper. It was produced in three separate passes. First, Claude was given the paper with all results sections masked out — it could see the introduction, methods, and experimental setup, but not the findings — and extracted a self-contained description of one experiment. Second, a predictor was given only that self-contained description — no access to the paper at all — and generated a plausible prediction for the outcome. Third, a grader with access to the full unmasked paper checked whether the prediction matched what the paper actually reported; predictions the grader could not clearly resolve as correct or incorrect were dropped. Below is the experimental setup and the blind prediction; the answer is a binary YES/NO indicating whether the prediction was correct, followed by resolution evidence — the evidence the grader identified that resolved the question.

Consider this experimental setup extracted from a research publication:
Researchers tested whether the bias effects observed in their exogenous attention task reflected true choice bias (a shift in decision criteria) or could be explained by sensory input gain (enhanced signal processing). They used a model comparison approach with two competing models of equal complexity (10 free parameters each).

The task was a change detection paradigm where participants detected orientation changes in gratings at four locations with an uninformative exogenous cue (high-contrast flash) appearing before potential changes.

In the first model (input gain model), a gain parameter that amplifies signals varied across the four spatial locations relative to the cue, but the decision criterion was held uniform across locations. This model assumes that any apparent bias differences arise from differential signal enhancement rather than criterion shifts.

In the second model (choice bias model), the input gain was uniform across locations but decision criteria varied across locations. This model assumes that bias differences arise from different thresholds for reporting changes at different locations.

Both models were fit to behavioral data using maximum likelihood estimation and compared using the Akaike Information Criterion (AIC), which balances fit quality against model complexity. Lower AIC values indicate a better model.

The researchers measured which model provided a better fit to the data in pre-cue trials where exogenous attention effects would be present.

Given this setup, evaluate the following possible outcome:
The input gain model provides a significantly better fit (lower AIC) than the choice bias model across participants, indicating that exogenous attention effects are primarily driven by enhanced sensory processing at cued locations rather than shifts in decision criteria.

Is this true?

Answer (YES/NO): NO